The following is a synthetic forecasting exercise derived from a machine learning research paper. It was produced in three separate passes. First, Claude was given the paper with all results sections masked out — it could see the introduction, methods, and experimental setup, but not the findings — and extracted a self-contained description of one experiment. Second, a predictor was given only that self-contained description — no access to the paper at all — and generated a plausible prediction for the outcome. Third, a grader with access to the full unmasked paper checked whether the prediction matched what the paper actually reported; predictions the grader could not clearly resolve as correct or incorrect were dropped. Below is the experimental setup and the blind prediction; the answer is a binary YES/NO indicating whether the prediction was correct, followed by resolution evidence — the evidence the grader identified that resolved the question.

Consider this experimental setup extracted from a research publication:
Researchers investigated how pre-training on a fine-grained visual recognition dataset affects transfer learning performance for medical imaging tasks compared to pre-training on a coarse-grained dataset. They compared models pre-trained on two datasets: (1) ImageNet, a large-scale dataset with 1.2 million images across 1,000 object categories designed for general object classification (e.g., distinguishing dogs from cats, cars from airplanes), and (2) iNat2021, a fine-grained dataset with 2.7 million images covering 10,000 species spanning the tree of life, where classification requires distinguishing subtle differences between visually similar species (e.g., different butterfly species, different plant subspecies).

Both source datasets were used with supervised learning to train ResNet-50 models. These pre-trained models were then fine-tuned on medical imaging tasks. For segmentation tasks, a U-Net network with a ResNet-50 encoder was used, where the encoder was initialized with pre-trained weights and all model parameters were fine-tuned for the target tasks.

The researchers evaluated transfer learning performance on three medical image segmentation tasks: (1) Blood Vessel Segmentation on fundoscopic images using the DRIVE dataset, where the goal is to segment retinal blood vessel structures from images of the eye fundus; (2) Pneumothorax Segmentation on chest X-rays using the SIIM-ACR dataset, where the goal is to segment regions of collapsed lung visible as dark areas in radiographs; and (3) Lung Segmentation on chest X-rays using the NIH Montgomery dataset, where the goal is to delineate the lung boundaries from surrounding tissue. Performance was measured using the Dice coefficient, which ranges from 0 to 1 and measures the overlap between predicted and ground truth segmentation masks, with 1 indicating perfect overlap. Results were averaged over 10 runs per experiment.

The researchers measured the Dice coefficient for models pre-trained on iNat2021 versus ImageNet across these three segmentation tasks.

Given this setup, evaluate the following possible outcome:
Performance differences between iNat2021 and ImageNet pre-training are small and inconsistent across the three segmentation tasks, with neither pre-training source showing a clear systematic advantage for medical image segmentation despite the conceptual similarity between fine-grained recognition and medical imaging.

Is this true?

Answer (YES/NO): NO